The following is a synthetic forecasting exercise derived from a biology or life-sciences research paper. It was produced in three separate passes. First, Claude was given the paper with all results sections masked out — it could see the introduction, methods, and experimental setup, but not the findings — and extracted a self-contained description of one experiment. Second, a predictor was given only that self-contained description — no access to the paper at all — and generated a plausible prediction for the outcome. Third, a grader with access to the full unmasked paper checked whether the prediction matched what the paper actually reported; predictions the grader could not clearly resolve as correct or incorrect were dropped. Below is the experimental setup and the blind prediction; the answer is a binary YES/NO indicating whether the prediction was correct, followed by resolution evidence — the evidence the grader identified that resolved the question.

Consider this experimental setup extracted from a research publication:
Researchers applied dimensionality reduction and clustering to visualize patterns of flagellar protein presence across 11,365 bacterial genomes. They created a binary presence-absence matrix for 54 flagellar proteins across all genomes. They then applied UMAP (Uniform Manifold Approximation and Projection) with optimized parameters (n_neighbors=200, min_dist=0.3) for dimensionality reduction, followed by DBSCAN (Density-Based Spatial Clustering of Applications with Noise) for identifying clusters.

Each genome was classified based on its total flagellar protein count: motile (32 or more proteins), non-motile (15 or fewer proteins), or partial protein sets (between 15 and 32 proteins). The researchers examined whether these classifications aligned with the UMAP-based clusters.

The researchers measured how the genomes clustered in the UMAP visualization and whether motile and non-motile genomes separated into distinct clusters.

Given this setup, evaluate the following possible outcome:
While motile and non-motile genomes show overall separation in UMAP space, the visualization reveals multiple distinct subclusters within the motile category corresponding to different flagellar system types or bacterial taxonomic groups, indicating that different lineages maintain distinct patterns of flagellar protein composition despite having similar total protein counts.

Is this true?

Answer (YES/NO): YES